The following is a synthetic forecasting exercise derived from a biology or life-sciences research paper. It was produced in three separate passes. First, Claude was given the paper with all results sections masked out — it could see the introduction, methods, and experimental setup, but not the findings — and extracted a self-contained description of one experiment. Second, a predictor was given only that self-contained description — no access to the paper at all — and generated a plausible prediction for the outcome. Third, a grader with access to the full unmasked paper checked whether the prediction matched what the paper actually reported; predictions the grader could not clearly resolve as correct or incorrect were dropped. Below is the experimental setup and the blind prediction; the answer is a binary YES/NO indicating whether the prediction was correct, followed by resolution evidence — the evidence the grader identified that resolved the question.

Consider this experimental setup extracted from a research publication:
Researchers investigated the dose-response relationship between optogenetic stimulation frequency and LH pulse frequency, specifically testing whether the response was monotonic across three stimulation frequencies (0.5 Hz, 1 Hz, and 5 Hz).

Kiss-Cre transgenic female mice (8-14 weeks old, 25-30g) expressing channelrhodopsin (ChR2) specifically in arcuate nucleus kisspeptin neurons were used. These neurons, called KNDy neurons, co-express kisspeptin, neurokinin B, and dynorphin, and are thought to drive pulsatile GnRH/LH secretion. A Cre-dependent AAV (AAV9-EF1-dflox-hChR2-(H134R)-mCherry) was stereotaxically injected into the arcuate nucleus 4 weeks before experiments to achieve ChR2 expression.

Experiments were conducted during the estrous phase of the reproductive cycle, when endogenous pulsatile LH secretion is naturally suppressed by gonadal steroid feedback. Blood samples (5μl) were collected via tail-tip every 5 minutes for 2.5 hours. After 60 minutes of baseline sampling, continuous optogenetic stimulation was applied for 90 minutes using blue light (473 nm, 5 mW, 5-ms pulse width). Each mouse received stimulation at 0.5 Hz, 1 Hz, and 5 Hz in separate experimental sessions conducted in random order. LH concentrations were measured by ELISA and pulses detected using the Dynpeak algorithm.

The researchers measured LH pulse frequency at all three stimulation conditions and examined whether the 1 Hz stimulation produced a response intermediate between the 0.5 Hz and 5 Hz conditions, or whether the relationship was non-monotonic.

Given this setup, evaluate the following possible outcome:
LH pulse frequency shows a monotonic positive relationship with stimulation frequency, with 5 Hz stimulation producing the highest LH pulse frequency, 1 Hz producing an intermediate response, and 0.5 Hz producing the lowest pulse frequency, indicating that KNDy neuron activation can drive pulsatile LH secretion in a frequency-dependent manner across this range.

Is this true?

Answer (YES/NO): YES